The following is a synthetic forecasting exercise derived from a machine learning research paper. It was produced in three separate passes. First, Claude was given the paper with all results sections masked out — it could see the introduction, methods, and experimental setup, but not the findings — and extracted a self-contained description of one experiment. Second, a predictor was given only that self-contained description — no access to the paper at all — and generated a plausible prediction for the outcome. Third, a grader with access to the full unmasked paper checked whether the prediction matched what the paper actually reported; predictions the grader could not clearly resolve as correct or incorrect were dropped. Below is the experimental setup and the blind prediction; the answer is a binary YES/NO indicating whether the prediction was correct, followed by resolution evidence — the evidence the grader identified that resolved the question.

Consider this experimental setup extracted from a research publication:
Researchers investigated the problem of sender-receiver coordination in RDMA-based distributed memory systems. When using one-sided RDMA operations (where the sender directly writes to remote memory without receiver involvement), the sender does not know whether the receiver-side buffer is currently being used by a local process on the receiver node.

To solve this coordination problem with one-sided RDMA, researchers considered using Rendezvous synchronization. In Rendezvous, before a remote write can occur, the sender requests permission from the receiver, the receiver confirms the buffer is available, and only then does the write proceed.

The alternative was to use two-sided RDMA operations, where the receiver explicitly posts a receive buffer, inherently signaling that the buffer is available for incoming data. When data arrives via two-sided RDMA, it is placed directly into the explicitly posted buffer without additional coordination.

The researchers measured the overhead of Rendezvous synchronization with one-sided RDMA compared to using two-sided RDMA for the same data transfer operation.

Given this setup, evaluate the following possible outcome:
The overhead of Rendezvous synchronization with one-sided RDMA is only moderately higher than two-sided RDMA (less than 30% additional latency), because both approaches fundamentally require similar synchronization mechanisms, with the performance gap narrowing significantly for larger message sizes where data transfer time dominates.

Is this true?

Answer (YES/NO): NO